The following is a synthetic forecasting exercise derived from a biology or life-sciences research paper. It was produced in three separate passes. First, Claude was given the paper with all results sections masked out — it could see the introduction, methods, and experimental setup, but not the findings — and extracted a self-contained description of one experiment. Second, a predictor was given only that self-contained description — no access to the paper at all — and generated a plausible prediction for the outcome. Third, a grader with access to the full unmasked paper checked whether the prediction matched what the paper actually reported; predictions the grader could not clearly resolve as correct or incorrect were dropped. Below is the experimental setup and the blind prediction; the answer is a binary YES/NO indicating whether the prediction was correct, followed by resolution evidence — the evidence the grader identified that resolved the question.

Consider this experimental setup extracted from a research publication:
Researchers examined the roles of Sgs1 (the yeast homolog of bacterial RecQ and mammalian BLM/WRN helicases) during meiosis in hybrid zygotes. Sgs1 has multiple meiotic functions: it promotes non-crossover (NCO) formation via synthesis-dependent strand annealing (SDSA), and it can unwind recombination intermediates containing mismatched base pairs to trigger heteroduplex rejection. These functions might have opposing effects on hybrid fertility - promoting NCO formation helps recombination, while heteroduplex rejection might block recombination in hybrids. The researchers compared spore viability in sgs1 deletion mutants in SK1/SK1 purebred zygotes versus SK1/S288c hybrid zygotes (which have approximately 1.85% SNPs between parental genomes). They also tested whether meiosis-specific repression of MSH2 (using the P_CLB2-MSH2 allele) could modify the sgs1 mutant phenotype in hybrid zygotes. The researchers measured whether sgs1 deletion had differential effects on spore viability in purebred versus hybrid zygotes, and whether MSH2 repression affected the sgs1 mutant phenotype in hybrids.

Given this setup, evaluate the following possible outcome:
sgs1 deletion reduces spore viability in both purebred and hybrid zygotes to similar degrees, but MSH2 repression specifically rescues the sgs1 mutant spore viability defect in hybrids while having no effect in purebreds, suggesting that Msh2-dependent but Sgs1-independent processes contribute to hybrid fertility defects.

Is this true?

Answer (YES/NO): NO